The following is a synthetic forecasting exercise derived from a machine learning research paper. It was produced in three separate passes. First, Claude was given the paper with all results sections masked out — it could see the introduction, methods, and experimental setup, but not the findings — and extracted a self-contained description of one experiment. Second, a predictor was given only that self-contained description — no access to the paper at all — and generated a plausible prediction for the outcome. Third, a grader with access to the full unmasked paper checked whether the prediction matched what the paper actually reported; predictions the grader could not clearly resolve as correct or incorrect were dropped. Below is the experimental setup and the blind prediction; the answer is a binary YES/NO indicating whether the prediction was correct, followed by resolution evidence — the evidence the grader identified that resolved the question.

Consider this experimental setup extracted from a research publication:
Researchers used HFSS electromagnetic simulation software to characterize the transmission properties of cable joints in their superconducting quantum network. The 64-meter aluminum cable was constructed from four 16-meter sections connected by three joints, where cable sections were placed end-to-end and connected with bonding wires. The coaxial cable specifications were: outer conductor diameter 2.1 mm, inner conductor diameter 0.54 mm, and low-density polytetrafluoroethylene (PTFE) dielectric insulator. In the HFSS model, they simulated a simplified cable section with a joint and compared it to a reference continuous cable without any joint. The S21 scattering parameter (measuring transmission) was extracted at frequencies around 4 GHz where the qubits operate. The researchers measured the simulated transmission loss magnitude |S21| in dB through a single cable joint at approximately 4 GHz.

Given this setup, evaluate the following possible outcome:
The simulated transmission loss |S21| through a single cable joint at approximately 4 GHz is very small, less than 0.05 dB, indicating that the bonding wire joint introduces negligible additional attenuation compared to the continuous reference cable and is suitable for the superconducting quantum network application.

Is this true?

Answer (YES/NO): YES